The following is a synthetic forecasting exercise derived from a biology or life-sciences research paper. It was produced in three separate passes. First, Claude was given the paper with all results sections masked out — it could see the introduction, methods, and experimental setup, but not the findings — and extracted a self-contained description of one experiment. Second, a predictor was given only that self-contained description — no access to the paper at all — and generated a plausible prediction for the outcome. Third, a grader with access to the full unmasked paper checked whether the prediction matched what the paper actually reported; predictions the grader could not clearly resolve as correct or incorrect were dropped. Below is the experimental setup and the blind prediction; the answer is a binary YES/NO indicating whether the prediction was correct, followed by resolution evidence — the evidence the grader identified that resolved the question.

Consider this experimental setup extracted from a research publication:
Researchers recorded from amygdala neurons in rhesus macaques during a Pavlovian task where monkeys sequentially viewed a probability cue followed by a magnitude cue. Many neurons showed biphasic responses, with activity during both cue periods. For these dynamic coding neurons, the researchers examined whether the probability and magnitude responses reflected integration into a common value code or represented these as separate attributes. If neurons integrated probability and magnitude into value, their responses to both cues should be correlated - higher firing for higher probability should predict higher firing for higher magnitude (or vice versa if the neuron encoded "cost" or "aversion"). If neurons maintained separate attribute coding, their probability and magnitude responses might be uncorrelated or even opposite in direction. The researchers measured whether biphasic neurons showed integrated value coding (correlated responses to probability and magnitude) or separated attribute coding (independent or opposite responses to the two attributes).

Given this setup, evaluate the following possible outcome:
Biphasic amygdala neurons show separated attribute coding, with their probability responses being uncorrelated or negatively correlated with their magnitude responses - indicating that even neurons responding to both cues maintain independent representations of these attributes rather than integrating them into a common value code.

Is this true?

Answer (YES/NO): NO